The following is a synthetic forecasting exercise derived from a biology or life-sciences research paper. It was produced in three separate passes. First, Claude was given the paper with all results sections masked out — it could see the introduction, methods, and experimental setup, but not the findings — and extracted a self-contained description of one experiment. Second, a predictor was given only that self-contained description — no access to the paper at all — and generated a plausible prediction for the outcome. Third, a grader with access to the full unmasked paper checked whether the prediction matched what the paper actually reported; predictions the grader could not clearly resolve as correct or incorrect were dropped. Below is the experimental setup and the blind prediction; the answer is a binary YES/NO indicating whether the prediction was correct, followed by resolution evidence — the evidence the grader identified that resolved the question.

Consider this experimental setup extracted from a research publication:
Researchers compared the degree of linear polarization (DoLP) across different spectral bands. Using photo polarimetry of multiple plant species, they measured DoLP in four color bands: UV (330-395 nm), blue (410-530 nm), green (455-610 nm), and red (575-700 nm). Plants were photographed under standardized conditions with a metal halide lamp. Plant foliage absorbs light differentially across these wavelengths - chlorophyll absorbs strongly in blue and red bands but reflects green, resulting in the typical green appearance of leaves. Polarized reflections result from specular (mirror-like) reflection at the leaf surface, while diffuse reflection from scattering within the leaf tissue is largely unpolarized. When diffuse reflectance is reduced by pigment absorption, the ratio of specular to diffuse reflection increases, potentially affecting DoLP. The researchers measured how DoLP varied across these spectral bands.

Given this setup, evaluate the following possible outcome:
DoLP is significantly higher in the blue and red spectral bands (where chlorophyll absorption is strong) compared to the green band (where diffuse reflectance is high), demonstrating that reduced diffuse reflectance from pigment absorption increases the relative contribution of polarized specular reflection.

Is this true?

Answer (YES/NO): NO